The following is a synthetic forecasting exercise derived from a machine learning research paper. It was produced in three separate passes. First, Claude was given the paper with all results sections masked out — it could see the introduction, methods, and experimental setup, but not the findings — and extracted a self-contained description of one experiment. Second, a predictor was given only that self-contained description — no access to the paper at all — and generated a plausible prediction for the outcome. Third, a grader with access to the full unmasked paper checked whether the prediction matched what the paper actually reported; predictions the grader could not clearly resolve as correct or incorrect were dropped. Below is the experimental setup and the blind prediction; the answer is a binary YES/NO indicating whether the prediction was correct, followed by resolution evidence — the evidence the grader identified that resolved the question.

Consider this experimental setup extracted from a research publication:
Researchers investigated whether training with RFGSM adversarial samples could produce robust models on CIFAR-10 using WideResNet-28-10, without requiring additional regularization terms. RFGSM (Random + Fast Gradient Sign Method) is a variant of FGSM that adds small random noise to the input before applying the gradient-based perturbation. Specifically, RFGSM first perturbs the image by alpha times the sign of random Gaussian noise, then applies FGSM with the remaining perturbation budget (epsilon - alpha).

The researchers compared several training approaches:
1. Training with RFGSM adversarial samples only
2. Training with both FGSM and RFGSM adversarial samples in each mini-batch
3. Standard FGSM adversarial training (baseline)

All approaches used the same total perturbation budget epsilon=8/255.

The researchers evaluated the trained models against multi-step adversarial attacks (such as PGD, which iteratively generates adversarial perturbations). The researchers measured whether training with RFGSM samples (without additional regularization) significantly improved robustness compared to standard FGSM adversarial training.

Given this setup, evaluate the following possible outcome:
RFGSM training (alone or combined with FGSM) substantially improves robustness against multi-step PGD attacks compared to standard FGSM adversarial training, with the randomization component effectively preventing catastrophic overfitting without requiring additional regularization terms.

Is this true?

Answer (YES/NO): NO